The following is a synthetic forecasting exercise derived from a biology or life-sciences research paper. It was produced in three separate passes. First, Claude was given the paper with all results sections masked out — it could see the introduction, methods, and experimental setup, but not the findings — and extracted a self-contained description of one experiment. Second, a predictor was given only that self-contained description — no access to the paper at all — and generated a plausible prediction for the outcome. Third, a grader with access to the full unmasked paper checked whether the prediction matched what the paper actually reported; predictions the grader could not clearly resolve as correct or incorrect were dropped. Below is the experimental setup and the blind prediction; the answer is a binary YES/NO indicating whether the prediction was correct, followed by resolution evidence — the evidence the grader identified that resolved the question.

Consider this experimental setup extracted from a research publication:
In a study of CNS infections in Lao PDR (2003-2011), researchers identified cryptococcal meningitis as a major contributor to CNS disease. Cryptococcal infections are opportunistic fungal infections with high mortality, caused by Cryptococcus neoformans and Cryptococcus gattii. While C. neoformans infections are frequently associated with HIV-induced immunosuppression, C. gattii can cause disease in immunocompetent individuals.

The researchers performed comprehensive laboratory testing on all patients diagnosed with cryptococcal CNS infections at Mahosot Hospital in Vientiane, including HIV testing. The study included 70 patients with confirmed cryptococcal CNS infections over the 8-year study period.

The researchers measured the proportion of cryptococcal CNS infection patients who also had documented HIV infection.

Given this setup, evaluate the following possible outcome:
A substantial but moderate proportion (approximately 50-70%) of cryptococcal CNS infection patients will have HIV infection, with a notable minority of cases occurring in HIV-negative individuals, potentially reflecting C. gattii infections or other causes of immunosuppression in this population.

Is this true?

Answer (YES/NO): NO